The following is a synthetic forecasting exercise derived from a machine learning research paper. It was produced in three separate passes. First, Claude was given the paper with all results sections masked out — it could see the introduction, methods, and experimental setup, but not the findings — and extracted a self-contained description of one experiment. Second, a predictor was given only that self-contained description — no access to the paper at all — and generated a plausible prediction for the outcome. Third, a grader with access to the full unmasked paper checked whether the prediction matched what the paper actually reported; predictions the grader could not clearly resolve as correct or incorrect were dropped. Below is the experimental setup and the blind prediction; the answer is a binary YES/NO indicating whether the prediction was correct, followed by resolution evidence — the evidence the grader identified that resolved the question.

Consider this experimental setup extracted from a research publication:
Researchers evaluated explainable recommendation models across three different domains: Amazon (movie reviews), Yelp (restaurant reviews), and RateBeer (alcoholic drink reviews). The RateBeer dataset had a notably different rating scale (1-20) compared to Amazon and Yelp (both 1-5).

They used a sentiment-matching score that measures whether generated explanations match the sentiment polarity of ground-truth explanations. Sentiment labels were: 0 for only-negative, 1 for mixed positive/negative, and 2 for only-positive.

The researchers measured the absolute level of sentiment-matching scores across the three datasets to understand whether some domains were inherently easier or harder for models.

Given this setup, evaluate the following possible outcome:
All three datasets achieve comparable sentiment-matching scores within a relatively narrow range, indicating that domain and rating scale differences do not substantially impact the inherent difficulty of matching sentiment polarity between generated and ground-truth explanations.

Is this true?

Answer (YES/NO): NO